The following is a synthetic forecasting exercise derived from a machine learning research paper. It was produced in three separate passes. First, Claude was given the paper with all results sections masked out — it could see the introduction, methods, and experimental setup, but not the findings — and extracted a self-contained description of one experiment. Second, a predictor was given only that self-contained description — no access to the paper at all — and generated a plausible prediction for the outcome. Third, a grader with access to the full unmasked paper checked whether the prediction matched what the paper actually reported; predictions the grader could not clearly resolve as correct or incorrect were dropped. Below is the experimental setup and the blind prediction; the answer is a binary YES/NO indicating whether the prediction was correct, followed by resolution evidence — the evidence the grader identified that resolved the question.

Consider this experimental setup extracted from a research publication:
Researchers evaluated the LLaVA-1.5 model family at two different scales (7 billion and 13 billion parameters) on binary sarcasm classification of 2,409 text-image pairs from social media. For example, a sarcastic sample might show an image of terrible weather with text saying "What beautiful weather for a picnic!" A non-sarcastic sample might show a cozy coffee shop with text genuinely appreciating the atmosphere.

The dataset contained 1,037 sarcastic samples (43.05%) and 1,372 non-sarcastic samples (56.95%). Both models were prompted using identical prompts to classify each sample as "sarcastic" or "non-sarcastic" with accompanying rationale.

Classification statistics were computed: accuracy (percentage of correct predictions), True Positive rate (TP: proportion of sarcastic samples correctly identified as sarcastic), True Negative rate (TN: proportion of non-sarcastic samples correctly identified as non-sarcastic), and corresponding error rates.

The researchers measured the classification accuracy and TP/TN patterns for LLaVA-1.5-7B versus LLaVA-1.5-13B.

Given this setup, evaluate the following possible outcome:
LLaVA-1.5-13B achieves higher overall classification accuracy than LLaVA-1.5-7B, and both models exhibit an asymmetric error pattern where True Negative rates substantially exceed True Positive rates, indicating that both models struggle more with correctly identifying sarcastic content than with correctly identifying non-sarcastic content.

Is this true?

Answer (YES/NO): NO